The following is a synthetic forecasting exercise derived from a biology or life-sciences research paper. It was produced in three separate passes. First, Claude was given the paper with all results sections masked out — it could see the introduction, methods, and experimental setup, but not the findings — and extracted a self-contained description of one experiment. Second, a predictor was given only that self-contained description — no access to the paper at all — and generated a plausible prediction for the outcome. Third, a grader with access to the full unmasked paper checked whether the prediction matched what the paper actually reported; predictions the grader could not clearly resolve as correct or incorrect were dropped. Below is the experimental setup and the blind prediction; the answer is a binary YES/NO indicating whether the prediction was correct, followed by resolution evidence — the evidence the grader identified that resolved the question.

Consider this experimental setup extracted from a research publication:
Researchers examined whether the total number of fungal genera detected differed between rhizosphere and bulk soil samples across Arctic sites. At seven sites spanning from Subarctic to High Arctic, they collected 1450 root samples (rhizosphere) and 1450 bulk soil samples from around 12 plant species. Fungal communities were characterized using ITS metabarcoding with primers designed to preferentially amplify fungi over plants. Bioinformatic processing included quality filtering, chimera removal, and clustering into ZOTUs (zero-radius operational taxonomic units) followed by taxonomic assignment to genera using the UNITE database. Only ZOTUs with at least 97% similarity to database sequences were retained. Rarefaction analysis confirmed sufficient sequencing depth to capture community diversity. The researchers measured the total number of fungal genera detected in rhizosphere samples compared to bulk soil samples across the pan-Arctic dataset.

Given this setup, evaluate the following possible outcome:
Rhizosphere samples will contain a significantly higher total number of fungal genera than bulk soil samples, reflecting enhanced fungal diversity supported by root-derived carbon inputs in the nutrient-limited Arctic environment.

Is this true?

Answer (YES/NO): NO